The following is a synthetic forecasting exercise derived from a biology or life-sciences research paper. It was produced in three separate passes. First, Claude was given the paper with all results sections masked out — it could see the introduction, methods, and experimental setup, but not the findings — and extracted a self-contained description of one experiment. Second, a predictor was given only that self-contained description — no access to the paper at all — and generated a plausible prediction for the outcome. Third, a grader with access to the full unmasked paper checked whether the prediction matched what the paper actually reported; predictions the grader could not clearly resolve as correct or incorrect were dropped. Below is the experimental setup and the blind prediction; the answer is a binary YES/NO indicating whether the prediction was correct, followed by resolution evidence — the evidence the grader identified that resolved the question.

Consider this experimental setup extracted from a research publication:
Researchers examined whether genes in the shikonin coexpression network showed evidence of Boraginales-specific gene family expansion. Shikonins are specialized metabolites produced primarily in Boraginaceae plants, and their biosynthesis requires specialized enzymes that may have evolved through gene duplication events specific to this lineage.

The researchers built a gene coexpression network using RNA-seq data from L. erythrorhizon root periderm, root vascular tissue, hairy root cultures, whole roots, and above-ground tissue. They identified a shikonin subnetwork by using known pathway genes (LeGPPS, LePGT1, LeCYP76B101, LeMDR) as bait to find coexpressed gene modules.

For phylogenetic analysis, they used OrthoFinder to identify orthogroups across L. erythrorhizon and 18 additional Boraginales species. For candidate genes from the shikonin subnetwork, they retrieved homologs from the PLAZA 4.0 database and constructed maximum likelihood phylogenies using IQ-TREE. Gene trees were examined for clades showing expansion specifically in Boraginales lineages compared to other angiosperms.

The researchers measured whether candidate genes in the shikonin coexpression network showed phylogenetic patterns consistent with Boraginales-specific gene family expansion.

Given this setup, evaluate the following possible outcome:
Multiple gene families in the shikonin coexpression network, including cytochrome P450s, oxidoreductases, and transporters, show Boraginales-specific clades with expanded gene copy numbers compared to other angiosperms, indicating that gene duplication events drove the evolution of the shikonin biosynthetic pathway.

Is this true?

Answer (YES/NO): YES